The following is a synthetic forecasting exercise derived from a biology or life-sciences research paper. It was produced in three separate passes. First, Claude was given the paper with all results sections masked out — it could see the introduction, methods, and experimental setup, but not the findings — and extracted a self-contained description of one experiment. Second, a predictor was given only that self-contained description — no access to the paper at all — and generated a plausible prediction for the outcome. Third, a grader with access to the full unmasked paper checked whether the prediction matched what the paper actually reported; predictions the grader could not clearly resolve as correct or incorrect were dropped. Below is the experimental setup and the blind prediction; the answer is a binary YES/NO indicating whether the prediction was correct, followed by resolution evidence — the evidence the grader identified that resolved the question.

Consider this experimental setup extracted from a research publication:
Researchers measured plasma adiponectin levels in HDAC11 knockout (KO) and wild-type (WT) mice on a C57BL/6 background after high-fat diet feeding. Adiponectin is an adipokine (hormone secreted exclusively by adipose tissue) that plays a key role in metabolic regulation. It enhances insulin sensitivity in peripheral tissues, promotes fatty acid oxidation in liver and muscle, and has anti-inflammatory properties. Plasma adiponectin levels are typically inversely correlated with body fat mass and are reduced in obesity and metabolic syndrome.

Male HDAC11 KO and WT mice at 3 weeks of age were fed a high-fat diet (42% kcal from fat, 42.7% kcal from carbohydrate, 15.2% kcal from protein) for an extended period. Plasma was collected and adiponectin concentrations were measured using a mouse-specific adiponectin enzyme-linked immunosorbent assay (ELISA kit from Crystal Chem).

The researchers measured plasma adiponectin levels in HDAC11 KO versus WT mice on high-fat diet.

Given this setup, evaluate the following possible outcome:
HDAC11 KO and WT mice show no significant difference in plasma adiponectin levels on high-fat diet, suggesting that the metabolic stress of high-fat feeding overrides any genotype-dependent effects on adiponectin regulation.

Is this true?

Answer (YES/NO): NO